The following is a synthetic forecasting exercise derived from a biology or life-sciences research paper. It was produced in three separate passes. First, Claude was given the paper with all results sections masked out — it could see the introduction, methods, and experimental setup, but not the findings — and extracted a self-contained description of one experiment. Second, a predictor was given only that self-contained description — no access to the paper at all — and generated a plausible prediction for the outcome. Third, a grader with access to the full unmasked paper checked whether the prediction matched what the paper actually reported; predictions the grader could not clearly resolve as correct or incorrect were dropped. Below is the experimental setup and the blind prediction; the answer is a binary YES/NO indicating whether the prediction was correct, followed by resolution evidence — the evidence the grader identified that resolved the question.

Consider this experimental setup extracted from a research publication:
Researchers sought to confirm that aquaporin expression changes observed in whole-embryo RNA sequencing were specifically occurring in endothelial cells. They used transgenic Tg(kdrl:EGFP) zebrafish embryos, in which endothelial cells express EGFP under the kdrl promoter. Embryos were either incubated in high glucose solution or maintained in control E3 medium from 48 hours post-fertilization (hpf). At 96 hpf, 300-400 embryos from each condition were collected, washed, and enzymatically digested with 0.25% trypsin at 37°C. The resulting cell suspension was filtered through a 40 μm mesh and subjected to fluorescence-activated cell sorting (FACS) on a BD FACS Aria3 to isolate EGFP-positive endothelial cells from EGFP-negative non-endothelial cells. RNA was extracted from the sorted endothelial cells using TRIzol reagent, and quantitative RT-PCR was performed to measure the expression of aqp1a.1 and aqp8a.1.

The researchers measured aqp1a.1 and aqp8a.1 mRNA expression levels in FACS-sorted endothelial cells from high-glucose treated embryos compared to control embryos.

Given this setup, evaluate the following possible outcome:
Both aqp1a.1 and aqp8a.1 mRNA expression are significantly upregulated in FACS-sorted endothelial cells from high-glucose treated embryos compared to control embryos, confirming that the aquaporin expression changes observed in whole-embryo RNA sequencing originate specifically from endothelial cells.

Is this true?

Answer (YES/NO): NO